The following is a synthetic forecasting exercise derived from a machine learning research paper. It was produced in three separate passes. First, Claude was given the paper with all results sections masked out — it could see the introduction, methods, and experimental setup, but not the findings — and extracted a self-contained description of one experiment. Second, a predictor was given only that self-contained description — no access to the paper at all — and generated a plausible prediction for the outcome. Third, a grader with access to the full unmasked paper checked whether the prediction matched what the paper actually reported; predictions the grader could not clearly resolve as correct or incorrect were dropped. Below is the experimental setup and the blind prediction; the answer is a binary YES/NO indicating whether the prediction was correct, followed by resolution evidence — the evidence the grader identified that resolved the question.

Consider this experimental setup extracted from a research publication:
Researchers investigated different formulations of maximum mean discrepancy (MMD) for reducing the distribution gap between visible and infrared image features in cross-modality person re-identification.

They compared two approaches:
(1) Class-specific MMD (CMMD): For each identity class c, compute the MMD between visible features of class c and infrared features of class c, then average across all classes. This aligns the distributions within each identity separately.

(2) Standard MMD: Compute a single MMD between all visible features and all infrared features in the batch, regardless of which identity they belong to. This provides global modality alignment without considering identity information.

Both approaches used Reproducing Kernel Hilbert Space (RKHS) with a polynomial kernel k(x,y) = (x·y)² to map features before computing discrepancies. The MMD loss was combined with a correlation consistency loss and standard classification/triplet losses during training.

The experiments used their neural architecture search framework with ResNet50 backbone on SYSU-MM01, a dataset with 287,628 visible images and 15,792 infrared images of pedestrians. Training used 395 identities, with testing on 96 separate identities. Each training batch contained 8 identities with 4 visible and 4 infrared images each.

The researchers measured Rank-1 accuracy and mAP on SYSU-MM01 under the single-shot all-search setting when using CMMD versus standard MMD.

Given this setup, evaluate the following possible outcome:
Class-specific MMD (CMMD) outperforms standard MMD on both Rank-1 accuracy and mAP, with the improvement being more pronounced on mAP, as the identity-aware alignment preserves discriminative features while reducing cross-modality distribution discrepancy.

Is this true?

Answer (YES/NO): NO